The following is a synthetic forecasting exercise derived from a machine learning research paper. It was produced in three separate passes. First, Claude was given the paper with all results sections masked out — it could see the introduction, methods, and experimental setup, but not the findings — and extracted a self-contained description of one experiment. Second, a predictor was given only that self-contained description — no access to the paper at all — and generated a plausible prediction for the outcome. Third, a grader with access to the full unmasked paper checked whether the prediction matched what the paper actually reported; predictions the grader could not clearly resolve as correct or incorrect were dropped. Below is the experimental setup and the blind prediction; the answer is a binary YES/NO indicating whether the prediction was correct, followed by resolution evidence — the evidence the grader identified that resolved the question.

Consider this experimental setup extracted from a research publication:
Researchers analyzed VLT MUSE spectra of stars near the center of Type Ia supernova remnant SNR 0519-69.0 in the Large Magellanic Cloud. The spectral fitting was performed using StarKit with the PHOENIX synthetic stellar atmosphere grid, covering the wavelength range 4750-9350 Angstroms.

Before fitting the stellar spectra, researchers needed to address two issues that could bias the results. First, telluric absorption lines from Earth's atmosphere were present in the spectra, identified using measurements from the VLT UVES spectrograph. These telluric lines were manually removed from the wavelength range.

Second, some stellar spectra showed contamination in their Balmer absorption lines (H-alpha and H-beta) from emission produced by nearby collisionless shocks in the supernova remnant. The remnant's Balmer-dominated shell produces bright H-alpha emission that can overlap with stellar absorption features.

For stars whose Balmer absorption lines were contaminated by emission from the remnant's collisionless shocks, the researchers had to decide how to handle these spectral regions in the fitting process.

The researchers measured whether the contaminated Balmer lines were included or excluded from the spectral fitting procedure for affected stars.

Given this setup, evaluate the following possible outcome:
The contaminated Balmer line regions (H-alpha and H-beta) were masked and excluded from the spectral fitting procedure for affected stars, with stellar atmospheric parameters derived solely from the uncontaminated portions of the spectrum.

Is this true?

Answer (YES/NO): YES